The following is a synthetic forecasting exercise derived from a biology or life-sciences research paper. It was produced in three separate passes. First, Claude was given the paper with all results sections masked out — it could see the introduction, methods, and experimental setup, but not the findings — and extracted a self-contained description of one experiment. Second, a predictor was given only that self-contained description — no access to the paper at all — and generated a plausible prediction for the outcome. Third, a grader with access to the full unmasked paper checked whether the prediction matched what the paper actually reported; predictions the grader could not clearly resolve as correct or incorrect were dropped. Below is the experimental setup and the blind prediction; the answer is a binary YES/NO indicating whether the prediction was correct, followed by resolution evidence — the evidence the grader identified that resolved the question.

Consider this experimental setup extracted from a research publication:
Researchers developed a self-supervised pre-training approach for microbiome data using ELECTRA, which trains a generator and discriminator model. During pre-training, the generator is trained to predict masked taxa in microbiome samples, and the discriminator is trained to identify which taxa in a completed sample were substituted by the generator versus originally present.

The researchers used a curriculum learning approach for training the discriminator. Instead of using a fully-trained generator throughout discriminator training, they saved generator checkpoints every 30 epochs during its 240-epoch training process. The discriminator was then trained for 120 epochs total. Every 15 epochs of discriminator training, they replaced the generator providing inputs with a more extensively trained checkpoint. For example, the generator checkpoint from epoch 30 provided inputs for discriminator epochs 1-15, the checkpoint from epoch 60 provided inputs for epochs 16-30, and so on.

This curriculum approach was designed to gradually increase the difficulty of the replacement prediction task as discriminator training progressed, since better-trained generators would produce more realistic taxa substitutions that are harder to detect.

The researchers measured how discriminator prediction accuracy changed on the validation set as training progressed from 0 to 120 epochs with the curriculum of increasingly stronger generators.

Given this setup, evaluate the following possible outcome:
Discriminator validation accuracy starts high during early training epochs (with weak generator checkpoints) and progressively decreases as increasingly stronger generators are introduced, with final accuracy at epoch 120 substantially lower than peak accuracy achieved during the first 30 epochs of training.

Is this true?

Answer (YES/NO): NO